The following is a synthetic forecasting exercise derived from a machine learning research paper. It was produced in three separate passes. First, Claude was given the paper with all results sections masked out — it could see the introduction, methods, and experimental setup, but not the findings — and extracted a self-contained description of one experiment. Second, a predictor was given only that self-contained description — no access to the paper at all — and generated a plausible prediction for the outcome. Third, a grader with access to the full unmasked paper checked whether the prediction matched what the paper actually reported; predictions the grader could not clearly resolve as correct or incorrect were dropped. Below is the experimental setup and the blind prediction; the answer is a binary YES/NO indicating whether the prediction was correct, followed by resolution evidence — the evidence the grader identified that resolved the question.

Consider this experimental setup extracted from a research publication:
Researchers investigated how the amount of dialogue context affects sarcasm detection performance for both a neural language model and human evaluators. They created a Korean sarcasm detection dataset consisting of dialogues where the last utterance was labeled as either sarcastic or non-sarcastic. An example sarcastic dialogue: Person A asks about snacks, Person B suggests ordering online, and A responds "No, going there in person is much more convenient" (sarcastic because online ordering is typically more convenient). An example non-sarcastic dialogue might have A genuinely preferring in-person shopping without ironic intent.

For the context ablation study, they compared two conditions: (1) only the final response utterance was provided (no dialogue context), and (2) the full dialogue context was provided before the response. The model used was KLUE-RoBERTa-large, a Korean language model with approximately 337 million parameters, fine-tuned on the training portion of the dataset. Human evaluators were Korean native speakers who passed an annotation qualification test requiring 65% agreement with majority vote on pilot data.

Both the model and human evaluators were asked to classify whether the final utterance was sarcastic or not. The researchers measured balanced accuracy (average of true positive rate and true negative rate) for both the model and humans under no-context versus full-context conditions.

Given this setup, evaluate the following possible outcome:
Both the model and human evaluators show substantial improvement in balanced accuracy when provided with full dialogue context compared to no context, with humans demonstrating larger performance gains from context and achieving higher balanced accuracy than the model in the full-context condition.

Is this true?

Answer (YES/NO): NO